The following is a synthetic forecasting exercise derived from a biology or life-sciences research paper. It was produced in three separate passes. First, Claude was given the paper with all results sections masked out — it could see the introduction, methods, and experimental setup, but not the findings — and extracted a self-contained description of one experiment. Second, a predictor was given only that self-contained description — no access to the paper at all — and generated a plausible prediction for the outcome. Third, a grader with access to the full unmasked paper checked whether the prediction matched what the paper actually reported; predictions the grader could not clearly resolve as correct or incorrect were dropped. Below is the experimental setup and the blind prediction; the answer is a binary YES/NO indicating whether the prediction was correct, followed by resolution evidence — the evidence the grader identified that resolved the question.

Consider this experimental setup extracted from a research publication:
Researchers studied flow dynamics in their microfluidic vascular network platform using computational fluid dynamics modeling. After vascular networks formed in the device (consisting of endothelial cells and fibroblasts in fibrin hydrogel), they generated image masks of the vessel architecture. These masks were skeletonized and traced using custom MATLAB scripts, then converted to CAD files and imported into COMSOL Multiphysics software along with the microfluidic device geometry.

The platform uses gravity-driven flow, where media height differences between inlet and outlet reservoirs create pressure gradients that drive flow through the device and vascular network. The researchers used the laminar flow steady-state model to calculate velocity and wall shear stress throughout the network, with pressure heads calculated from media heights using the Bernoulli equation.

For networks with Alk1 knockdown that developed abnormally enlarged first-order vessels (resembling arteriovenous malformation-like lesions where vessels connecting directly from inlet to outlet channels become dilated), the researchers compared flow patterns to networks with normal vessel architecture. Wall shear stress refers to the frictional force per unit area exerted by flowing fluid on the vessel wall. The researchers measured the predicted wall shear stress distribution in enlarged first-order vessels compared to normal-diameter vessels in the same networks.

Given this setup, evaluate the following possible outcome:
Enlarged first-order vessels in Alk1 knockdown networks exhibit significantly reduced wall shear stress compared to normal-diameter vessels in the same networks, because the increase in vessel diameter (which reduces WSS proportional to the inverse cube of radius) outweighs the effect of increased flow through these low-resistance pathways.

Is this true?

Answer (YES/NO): YES